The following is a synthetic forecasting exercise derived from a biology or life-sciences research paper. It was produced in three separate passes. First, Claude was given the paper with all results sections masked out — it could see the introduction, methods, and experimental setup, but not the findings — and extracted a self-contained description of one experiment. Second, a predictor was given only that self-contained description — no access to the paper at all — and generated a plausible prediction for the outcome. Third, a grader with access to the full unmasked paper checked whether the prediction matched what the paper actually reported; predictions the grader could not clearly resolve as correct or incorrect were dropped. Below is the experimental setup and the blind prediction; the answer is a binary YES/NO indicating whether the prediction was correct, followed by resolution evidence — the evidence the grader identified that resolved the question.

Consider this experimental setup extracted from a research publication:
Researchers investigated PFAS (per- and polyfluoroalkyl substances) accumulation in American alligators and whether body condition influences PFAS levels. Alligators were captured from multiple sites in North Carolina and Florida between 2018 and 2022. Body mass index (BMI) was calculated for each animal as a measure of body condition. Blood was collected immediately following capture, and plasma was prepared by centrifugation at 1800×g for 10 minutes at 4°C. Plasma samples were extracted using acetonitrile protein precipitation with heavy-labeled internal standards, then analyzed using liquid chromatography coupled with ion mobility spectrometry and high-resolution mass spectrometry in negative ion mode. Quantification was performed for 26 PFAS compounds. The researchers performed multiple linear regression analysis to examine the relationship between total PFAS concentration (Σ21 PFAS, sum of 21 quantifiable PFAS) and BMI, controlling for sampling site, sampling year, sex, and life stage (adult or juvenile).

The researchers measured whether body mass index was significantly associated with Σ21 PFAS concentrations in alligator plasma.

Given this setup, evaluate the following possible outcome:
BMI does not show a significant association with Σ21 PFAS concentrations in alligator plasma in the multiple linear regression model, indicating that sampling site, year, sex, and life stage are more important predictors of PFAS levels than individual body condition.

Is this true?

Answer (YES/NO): NO